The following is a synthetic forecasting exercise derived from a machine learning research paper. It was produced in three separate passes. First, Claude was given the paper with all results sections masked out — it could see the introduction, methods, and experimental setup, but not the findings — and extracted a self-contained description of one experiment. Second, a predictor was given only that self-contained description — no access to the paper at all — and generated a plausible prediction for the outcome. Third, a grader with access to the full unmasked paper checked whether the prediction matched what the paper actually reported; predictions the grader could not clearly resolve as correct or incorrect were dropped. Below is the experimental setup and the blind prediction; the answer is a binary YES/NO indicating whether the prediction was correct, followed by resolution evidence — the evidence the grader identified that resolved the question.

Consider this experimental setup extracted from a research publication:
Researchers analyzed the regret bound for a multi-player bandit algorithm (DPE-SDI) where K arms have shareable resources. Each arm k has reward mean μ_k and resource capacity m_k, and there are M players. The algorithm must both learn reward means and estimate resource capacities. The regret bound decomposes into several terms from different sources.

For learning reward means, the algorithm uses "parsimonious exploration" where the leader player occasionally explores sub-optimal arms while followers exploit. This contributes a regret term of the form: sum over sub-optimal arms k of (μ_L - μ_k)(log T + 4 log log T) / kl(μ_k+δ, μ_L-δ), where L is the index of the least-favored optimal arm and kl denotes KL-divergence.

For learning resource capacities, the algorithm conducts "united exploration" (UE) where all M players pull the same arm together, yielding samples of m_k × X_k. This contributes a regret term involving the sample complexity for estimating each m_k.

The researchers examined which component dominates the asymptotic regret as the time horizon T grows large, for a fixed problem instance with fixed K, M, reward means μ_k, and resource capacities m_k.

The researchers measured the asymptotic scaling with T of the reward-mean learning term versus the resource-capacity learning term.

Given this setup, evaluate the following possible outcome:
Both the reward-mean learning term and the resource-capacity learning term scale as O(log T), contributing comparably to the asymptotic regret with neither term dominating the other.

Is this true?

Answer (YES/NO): YES